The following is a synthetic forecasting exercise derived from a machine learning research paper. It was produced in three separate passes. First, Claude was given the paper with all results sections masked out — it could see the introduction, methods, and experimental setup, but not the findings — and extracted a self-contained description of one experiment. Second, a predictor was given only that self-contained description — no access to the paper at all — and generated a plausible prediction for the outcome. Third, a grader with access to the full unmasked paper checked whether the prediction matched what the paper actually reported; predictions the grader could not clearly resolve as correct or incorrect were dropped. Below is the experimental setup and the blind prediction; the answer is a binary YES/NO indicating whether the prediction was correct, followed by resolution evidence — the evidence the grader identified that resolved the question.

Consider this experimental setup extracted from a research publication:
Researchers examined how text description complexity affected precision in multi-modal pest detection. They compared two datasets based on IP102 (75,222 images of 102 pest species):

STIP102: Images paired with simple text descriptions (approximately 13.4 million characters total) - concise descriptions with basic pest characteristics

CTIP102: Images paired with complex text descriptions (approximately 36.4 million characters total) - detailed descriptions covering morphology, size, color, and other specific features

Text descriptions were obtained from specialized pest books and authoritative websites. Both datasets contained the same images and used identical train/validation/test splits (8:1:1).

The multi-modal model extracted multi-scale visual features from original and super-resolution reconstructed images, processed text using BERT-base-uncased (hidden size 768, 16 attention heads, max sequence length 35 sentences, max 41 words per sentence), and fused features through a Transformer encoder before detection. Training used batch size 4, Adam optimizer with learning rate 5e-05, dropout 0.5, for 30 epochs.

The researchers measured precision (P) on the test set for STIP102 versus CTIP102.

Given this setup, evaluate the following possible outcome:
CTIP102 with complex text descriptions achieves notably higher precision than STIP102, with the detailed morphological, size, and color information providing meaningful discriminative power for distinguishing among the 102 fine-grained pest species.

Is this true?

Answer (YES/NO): YES